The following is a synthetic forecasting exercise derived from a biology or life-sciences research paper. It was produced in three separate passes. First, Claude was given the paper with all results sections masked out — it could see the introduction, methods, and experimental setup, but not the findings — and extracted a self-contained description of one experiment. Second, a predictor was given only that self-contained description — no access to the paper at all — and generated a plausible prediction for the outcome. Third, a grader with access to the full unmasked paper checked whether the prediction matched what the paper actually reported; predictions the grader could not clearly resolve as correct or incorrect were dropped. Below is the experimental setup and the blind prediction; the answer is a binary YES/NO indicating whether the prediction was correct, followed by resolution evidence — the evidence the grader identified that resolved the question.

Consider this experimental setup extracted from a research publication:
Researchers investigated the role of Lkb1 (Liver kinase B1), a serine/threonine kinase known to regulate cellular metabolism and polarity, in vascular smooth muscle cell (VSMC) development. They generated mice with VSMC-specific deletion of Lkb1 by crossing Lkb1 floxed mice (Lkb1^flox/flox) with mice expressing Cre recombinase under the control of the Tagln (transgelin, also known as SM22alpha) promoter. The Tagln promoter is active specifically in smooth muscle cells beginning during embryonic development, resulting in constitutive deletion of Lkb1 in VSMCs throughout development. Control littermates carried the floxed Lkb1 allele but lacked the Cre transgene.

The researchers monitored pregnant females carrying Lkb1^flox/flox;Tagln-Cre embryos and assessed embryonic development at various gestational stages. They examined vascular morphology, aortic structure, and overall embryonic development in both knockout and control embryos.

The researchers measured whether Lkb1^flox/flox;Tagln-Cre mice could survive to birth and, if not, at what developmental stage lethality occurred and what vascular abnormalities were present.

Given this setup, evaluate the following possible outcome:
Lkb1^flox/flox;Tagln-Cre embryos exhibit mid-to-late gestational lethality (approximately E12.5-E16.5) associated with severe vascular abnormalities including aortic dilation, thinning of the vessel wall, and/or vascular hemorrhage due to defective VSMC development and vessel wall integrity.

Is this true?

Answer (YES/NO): NO